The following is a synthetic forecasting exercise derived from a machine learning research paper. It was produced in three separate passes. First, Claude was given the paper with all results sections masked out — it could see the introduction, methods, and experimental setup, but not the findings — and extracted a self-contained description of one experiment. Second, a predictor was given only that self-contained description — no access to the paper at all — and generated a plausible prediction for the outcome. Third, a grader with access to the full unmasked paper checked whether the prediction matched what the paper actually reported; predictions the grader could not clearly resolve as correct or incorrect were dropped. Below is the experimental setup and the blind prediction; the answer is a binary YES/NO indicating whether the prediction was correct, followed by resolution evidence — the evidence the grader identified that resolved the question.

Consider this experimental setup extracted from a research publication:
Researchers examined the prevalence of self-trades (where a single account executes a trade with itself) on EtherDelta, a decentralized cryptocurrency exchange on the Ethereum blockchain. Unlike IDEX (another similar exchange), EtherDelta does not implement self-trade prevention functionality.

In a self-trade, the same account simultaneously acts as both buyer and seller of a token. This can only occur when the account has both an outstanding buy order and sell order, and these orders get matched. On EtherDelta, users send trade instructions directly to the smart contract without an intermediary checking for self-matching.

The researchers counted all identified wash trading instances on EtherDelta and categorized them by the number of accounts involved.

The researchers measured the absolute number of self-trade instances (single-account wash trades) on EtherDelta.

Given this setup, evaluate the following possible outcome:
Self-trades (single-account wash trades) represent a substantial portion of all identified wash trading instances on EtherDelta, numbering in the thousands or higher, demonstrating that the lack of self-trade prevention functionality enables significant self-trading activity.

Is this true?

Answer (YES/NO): YES